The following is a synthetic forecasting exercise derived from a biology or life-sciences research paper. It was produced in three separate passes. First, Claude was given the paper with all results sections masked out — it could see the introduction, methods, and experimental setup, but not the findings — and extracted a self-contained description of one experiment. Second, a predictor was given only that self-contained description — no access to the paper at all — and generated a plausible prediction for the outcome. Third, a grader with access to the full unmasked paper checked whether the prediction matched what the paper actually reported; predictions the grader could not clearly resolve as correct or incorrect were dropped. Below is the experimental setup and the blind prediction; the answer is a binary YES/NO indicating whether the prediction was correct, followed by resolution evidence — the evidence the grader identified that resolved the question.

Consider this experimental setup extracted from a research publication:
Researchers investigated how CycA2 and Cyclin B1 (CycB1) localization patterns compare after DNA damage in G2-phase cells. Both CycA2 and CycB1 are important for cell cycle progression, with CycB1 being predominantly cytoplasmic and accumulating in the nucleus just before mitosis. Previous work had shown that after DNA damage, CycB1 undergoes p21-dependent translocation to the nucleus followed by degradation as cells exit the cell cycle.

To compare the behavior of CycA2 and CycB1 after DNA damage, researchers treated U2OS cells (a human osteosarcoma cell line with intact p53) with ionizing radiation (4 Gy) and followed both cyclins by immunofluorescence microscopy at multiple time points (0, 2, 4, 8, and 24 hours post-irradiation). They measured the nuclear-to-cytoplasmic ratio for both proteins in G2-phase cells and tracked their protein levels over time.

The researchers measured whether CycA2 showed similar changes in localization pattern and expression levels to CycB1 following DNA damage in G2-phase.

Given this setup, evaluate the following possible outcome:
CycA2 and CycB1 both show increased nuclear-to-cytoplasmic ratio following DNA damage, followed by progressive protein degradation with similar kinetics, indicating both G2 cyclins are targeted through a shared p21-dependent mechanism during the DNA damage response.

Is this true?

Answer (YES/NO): YES